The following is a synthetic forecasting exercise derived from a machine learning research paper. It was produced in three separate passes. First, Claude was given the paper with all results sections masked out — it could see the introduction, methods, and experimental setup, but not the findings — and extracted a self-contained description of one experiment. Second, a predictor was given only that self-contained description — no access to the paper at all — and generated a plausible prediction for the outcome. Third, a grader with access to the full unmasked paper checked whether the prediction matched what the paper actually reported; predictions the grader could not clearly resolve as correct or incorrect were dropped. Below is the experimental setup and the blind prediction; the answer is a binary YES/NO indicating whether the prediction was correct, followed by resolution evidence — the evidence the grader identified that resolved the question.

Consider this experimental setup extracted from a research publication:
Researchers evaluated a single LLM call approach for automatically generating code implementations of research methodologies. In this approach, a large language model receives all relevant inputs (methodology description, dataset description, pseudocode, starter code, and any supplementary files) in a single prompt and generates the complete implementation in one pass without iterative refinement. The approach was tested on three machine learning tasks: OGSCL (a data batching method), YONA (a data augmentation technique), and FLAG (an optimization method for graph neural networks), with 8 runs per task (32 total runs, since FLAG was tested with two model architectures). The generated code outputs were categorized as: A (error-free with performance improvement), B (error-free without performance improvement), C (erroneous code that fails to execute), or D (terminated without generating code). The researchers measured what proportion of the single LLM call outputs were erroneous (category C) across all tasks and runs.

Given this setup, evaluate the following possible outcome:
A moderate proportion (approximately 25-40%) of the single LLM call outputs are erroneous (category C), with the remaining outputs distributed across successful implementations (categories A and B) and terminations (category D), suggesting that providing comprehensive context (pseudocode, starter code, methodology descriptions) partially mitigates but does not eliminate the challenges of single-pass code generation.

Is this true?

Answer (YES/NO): NO